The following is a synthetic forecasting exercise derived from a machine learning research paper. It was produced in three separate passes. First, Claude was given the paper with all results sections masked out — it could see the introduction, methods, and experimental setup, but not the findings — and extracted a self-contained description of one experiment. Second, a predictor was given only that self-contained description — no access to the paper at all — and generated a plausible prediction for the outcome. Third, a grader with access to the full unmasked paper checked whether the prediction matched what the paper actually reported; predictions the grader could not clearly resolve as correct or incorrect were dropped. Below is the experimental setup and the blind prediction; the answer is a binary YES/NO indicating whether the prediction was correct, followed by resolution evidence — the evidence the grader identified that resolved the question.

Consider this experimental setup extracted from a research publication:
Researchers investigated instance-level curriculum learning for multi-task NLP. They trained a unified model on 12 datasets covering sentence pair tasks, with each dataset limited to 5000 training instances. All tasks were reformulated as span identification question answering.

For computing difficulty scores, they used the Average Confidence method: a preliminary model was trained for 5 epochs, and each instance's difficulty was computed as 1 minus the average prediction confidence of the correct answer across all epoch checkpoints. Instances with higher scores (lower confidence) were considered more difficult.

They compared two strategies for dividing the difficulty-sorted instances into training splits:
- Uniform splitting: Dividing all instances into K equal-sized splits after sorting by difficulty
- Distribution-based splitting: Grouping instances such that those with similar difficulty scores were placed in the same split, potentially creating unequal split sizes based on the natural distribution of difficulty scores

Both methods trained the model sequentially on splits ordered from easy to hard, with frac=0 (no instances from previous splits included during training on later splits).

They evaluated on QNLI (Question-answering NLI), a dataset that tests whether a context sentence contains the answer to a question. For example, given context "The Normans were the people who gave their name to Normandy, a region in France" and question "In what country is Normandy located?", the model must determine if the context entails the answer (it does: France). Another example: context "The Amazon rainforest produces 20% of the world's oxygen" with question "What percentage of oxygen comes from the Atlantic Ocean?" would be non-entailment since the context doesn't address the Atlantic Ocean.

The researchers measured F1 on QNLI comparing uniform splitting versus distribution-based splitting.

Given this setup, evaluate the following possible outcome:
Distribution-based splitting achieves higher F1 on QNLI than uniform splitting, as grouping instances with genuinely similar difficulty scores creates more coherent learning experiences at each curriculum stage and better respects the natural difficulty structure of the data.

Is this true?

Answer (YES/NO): YES